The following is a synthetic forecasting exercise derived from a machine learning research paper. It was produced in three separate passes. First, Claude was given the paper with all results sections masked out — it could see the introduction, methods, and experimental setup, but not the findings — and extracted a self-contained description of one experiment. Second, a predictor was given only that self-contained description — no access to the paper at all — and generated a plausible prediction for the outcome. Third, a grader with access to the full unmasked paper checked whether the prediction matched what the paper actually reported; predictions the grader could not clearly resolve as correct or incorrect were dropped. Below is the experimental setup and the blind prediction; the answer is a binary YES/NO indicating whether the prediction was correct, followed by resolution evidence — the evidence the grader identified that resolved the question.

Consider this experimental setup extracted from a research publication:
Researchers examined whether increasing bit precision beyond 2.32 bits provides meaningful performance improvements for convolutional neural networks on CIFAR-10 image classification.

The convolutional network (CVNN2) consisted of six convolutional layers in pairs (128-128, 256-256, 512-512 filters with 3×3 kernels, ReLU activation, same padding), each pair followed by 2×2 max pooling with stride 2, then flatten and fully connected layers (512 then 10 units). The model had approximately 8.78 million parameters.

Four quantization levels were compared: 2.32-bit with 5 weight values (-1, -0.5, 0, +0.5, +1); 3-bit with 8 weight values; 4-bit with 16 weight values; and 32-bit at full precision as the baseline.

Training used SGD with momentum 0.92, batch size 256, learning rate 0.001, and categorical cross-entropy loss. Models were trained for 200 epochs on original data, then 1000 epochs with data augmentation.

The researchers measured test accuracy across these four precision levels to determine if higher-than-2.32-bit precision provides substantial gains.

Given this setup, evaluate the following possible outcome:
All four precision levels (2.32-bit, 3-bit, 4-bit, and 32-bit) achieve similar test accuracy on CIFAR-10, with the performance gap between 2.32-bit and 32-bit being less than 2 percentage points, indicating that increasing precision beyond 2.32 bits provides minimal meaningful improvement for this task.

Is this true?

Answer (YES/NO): NO